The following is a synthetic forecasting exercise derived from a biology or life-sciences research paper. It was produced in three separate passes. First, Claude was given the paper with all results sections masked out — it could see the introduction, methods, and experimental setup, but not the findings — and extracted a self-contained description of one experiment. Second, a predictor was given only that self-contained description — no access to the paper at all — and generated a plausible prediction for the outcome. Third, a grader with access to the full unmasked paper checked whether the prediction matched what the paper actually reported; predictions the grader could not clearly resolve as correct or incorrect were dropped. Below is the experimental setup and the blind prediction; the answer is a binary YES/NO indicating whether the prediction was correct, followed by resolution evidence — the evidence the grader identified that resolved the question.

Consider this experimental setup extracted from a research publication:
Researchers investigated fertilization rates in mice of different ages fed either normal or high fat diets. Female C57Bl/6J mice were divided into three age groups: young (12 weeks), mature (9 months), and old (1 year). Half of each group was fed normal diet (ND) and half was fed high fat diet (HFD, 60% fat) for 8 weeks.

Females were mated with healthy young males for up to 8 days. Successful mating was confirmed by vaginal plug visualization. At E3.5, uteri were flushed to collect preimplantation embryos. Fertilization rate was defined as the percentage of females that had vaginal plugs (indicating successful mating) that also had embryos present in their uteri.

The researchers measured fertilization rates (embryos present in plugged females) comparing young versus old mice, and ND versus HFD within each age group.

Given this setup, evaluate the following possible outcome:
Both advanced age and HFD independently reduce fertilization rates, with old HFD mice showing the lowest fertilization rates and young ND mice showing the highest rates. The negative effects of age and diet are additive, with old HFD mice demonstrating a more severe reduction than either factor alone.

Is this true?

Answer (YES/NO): NO